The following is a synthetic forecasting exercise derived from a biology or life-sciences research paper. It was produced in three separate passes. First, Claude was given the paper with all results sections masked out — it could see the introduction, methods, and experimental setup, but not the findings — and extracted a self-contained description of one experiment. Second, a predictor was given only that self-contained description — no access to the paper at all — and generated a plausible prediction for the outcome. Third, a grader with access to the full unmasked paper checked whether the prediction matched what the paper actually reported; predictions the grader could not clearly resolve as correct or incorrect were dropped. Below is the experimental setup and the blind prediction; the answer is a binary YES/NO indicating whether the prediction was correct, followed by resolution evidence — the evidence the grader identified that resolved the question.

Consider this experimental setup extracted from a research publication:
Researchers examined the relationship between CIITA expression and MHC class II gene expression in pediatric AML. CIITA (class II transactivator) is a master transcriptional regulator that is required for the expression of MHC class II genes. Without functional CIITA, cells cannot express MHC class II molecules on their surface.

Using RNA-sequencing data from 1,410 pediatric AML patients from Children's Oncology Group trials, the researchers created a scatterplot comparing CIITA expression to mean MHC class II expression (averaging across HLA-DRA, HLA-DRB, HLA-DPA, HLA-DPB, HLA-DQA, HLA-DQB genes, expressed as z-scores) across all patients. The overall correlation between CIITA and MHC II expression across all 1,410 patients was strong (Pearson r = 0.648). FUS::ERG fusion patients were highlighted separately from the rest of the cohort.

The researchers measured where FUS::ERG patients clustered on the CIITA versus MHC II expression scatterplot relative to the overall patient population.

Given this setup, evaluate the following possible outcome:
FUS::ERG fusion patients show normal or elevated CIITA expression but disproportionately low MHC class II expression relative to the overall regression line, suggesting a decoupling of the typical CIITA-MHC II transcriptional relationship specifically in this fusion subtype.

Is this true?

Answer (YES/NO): NO